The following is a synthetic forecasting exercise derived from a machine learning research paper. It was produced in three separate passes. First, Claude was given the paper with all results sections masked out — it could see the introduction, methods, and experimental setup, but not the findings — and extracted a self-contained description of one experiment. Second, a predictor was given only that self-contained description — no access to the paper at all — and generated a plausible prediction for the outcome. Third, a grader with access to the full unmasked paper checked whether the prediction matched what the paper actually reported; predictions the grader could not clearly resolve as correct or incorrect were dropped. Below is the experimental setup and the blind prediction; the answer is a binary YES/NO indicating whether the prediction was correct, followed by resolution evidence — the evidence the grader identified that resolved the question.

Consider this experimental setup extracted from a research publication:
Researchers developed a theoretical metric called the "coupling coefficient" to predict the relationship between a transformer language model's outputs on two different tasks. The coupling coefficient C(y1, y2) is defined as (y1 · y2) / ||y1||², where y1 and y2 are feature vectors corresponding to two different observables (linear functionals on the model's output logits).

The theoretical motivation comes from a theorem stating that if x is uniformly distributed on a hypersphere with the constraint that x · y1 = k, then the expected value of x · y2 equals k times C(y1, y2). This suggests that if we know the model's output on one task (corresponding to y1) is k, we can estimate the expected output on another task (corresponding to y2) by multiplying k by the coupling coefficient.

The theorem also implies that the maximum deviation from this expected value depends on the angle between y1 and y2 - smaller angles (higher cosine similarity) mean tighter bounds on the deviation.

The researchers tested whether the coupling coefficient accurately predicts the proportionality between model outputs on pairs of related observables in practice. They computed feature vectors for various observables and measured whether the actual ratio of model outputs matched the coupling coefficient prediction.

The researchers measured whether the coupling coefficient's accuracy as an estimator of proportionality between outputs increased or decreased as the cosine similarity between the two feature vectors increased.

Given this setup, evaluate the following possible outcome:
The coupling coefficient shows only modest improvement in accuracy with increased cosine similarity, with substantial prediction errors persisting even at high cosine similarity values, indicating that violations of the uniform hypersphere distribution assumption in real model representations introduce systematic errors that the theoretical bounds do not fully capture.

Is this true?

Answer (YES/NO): NO